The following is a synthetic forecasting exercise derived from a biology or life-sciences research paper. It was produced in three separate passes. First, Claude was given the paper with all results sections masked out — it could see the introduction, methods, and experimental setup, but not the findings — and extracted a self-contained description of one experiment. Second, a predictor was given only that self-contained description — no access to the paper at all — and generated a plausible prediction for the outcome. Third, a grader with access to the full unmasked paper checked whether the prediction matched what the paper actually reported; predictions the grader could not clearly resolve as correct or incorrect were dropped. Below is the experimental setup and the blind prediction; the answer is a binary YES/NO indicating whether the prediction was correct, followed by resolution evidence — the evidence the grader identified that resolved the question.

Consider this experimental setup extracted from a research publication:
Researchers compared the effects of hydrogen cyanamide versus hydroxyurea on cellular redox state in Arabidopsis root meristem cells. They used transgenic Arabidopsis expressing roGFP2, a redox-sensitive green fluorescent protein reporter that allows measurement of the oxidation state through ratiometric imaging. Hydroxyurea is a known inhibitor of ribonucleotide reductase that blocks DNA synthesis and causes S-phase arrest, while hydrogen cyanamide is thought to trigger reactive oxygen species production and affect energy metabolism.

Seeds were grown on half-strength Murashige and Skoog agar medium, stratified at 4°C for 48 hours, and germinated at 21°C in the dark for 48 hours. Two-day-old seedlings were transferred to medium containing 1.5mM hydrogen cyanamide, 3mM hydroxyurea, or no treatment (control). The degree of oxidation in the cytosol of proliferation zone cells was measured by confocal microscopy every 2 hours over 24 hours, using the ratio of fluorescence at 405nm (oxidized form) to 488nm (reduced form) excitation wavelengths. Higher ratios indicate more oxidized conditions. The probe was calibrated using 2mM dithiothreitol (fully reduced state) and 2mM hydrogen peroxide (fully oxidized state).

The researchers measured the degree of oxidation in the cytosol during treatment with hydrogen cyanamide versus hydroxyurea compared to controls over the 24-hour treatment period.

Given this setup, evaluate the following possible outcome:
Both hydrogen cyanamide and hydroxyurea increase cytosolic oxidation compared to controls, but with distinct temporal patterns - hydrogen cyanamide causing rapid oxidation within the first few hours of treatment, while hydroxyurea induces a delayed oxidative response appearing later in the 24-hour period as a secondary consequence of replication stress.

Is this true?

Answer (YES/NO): NO